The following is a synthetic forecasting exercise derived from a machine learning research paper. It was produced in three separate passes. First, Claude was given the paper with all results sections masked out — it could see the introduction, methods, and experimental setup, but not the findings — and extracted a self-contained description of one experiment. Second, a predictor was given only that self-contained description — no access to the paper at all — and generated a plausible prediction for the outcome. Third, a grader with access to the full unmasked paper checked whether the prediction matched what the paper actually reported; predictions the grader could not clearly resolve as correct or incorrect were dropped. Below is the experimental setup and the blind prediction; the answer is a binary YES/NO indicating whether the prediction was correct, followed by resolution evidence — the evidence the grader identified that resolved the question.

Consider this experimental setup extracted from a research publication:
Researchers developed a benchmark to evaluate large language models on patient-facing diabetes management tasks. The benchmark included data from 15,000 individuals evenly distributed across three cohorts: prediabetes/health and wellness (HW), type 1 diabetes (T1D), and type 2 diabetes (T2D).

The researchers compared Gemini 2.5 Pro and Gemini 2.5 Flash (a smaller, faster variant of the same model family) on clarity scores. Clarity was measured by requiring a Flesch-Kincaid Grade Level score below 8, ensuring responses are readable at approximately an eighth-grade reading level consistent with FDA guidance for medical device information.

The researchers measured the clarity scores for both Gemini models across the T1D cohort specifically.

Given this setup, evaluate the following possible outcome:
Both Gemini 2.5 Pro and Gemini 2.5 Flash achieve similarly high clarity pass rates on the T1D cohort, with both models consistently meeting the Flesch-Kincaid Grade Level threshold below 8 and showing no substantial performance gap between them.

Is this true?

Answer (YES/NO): NO